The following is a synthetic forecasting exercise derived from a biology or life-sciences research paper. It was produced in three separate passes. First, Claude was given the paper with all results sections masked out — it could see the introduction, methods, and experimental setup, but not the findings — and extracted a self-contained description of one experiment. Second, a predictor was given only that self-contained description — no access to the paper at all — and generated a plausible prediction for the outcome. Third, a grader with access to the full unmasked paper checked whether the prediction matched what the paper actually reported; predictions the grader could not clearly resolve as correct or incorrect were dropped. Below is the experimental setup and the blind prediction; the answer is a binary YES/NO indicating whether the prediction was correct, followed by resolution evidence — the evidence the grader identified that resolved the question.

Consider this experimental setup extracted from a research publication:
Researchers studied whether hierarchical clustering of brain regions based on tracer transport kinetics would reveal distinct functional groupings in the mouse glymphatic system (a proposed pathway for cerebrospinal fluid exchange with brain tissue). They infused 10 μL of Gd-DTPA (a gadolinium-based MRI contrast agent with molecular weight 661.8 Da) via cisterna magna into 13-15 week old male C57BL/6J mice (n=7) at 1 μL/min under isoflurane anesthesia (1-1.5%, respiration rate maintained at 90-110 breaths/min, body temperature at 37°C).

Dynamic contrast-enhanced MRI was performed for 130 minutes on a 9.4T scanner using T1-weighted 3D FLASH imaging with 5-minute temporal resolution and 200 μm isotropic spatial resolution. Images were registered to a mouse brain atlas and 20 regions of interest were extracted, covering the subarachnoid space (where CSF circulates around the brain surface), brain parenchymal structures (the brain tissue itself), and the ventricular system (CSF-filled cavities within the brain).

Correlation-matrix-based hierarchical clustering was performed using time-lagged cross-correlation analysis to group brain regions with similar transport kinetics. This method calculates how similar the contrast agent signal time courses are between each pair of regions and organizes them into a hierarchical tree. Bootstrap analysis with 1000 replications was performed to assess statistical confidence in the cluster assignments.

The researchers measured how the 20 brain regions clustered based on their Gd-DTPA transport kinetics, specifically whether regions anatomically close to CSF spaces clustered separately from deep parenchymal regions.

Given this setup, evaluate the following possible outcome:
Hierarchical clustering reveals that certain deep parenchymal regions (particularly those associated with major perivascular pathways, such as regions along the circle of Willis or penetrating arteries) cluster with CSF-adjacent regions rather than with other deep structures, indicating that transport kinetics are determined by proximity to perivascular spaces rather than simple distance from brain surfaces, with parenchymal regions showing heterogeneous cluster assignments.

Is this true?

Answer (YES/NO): NO